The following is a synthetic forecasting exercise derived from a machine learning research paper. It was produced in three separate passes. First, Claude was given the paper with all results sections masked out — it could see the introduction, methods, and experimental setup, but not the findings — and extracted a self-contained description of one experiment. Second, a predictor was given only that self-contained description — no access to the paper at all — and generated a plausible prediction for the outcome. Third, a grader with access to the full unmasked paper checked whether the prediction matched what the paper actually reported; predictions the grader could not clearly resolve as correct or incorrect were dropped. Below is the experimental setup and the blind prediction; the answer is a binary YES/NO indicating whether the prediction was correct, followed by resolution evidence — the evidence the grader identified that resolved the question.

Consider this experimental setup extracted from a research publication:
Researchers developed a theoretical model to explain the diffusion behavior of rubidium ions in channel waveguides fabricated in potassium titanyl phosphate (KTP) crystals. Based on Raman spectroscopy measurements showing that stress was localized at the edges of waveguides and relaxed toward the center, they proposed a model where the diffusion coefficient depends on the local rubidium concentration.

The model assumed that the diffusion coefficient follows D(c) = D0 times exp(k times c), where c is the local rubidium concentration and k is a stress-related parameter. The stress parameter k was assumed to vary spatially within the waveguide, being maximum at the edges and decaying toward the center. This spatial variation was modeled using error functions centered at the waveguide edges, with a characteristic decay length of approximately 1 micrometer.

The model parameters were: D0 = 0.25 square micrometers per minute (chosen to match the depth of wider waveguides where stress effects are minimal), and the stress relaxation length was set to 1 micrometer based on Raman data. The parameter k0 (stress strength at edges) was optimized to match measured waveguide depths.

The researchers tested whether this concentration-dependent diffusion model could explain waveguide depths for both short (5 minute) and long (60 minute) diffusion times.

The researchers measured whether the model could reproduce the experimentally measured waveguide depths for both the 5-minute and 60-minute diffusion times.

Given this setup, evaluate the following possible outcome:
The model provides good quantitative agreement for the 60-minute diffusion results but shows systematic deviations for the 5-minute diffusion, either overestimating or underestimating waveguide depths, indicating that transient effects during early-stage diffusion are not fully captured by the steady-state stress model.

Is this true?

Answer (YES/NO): YES